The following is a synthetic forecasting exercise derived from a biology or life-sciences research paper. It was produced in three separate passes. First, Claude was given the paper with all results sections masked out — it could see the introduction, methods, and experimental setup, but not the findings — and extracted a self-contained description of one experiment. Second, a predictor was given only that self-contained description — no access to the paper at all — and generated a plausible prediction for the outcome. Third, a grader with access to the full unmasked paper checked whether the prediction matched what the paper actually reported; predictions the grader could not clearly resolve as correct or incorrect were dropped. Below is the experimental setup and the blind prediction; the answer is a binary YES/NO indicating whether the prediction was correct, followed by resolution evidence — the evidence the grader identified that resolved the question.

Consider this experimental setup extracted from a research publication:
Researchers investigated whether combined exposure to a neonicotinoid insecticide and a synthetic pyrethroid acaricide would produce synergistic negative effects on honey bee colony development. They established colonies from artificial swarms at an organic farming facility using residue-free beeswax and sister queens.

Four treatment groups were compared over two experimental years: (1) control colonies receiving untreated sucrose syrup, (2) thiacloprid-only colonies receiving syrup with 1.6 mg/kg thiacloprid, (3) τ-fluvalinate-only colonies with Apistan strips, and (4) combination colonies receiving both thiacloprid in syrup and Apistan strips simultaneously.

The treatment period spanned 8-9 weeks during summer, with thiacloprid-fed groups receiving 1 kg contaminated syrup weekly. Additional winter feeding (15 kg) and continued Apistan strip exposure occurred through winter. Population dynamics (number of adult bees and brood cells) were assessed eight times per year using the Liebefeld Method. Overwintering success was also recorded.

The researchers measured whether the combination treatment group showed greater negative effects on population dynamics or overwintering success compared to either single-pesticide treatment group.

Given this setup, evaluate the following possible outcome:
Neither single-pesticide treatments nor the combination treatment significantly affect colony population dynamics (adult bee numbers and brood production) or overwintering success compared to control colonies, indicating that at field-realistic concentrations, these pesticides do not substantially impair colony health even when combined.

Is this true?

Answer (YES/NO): YES